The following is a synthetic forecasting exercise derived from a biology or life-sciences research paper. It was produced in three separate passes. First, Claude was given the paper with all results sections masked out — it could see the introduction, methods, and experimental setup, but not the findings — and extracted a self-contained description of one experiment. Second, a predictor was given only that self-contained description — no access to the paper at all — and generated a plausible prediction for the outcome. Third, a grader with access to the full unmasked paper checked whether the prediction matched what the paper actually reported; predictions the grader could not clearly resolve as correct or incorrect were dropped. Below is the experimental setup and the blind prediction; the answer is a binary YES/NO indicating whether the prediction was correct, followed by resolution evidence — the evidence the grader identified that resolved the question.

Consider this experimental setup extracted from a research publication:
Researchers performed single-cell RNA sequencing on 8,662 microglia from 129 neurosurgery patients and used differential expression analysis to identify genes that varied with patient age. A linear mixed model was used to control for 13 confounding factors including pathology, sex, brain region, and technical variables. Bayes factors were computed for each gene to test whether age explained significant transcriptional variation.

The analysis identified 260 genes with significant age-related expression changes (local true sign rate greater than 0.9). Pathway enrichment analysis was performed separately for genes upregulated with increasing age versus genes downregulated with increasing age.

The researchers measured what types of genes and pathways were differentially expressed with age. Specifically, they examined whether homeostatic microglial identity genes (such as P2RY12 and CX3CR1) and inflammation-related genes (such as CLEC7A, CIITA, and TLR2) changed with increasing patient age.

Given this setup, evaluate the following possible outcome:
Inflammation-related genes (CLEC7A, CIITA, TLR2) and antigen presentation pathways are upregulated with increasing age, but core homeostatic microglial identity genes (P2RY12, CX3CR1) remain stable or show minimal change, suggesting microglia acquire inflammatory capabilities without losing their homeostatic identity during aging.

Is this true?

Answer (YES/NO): NO